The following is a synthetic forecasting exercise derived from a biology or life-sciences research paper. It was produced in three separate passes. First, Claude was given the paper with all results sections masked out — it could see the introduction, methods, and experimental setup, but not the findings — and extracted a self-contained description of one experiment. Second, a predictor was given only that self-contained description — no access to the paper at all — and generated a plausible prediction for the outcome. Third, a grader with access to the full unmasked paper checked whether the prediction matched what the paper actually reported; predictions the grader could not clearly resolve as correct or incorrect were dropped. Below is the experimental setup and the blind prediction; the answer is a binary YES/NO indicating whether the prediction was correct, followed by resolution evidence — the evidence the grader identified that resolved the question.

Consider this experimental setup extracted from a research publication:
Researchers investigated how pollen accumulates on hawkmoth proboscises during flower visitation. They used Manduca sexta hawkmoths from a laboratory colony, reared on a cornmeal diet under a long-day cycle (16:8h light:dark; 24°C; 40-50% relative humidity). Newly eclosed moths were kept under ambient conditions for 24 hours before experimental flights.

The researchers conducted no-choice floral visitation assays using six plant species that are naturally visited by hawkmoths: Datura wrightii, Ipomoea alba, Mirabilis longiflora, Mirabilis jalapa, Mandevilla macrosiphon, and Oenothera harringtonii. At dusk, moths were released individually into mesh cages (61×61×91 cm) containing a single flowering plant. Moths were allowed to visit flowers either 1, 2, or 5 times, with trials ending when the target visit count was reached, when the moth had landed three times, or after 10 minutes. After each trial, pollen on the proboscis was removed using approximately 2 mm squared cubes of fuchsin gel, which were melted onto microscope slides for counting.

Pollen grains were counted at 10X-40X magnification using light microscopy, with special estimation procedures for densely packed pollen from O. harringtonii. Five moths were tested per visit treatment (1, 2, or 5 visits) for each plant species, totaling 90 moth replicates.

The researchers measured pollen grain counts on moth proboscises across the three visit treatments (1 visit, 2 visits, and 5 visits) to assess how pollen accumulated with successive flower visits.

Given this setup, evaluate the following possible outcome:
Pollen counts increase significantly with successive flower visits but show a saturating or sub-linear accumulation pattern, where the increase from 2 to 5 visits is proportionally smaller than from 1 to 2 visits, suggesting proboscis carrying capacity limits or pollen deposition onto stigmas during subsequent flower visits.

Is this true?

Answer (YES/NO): NO